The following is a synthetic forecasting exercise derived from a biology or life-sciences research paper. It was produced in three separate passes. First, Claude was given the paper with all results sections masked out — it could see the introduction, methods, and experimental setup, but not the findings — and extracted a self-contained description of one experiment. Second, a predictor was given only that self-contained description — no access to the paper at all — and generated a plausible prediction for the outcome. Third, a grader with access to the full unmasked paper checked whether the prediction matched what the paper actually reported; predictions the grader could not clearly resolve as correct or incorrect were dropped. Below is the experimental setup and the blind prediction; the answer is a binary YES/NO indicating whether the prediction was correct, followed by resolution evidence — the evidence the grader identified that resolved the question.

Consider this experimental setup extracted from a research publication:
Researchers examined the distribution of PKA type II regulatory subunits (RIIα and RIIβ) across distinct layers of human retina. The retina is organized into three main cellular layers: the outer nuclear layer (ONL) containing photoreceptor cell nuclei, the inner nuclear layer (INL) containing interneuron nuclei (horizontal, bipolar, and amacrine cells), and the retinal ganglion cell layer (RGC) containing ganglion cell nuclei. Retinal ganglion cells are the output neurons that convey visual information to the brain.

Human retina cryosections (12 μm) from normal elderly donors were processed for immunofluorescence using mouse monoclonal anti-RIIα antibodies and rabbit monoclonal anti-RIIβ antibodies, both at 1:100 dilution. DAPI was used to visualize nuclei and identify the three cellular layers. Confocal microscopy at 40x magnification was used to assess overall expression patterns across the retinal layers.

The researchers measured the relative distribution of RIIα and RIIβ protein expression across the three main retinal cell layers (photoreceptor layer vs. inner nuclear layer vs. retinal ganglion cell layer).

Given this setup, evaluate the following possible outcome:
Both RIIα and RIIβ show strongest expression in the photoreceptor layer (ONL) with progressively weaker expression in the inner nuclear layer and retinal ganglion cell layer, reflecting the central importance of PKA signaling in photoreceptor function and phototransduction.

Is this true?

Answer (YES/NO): NO